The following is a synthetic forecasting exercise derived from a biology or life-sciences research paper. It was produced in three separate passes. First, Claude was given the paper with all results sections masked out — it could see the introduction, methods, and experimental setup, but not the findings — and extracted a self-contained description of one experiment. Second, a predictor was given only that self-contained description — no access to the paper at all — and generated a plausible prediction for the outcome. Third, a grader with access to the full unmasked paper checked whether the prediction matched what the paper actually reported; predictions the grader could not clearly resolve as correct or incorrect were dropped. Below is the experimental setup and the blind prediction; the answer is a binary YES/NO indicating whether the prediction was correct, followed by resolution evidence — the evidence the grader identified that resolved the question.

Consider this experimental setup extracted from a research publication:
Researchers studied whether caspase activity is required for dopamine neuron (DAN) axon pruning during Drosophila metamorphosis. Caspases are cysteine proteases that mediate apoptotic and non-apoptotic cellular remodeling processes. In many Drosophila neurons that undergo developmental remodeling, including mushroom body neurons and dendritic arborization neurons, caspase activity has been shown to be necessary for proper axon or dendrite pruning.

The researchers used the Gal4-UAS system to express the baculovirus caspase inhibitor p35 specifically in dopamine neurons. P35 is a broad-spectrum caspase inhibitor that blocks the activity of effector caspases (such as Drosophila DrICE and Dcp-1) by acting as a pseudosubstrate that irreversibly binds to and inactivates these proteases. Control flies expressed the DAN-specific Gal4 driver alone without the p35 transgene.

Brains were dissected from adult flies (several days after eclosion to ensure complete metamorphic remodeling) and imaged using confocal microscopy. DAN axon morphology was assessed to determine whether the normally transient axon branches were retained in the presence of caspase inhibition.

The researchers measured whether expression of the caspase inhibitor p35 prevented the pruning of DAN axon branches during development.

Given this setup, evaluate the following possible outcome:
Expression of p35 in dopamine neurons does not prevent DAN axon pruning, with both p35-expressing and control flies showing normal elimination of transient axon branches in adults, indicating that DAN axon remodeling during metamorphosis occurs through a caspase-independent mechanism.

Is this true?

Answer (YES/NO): YES